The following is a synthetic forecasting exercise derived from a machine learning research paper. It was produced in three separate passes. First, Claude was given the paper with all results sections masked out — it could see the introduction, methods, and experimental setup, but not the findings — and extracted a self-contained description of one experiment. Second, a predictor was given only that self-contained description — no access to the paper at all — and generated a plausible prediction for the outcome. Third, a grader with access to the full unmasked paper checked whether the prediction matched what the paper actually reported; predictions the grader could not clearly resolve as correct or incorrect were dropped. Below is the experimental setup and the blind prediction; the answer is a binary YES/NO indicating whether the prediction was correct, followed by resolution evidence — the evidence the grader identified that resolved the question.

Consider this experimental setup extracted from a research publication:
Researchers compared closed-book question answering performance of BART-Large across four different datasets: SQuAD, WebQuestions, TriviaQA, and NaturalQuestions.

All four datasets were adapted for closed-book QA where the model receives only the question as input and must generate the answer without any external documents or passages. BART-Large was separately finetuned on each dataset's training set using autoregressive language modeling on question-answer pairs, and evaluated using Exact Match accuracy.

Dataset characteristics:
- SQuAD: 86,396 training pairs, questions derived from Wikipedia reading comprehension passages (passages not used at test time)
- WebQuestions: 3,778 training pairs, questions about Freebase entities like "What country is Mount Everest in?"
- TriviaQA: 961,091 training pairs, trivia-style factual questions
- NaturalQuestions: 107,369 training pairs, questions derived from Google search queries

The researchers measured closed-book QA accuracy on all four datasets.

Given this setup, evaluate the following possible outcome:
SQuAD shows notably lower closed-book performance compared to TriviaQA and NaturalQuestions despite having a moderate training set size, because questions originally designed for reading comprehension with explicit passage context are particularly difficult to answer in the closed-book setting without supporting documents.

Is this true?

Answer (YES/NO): NO